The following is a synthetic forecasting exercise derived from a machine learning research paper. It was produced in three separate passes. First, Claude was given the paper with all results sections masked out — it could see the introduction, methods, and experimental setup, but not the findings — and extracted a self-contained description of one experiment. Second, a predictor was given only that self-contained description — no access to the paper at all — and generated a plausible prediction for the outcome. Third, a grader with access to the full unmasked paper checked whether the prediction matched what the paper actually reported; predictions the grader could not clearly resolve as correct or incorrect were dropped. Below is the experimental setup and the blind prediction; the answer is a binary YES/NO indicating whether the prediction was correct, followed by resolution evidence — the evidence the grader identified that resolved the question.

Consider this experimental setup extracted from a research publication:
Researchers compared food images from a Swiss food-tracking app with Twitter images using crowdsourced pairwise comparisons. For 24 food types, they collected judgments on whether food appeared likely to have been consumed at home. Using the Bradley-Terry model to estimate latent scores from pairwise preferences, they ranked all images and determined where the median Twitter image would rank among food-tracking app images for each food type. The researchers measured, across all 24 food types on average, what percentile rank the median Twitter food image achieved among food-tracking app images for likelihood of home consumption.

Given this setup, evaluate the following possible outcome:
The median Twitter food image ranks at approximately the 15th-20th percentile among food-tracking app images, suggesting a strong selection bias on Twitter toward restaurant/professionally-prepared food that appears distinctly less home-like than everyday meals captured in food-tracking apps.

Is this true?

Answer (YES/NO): NO